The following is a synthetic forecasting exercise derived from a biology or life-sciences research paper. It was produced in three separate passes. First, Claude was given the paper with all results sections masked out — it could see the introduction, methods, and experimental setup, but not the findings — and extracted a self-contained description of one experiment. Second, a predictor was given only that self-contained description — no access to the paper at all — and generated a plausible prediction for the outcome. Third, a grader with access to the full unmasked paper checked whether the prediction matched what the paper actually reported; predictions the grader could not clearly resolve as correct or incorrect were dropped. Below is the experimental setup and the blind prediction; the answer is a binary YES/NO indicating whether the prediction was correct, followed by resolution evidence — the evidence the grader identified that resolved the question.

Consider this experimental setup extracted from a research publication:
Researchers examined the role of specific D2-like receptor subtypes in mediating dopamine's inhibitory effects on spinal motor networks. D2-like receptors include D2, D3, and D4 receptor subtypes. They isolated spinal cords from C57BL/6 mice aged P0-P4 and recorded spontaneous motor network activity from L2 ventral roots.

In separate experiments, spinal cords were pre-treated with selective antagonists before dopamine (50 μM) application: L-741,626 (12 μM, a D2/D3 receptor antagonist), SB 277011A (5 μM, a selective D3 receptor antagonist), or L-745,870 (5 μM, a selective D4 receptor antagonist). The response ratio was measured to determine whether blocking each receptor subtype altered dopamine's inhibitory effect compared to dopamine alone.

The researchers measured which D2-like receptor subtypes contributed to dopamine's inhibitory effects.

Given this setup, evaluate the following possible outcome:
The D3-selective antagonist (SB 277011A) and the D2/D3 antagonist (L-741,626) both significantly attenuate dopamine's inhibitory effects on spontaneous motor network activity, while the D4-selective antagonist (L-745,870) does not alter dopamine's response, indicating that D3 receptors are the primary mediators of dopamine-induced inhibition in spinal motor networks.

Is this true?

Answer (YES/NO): NO